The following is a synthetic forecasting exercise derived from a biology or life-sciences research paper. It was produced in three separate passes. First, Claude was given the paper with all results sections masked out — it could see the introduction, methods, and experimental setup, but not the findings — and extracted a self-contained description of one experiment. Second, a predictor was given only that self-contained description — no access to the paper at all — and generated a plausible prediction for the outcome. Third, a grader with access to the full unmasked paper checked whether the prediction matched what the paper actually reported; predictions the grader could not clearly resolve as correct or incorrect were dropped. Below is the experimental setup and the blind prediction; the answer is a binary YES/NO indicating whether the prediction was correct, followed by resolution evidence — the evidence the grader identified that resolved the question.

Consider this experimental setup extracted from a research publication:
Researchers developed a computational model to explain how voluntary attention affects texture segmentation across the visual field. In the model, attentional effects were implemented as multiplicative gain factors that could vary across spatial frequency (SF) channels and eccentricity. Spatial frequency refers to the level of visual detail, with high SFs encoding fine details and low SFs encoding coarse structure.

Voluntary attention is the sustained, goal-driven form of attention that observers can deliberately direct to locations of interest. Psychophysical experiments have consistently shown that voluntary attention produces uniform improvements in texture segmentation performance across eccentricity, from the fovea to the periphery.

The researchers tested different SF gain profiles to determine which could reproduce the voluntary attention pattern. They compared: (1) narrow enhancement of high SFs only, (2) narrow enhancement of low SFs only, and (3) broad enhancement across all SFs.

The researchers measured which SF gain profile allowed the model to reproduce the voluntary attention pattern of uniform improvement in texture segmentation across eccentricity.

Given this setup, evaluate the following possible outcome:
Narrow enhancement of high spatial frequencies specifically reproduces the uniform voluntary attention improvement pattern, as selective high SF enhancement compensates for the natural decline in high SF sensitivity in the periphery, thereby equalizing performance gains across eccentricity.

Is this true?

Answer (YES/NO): NO